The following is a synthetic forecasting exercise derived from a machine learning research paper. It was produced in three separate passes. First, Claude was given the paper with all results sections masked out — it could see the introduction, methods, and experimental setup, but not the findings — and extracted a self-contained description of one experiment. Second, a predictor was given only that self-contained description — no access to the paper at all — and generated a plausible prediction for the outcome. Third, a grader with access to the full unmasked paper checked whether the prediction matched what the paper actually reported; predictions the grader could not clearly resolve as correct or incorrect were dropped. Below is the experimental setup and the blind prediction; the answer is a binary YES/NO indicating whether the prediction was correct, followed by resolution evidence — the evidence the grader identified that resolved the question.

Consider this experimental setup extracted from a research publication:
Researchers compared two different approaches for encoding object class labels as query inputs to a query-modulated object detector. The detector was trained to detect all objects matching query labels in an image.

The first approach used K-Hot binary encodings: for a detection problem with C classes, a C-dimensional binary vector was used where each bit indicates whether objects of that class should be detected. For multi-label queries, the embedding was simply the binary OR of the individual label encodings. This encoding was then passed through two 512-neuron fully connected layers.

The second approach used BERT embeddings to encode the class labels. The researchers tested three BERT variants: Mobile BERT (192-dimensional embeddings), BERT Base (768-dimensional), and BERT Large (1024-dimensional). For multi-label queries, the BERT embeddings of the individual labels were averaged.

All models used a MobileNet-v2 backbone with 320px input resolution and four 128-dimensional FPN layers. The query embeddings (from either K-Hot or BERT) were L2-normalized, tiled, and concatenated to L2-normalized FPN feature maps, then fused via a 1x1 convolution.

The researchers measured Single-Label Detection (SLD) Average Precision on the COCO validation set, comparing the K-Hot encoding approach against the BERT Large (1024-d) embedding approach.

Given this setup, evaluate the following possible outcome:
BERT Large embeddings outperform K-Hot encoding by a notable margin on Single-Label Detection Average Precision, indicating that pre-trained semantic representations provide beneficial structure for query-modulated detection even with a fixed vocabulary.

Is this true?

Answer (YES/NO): NO